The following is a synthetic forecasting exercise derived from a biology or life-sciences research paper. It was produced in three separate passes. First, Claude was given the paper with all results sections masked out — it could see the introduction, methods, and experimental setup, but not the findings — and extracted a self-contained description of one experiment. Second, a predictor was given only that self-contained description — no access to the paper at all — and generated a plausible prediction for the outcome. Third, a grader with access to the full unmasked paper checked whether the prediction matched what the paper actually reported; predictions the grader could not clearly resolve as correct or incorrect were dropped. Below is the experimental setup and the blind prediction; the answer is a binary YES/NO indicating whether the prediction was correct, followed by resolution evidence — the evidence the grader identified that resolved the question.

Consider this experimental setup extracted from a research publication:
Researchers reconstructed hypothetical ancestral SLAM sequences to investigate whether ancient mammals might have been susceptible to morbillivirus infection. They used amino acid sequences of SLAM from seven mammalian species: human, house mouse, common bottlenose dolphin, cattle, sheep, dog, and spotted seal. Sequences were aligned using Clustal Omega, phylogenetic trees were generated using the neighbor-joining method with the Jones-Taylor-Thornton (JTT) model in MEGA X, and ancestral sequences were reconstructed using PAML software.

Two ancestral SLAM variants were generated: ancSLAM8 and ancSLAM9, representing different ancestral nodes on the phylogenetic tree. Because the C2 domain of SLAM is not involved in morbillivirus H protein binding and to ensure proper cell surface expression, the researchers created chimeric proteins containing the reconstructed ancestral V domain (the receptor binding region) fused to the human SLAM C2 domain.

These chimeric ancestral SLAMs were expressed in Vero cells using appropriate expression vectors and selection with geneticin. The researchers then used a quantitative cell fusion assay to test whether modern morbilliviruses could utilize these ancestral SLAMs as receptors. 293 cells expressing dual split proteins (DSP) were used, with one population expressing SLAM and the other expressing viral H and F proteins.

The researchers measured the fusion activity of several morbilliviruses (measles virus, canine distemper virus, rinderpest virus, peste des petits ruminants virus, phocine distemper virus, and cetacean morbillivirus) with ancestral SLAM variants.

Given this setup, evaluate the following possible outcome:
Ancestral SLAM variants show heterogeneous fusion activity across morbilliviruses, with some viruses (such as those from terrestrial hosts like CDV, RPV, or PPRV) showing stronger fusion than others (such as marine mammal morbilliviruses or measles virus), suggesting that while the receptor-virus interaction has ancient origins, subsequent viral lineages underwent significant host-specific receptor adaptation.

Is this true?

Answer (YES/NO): NO